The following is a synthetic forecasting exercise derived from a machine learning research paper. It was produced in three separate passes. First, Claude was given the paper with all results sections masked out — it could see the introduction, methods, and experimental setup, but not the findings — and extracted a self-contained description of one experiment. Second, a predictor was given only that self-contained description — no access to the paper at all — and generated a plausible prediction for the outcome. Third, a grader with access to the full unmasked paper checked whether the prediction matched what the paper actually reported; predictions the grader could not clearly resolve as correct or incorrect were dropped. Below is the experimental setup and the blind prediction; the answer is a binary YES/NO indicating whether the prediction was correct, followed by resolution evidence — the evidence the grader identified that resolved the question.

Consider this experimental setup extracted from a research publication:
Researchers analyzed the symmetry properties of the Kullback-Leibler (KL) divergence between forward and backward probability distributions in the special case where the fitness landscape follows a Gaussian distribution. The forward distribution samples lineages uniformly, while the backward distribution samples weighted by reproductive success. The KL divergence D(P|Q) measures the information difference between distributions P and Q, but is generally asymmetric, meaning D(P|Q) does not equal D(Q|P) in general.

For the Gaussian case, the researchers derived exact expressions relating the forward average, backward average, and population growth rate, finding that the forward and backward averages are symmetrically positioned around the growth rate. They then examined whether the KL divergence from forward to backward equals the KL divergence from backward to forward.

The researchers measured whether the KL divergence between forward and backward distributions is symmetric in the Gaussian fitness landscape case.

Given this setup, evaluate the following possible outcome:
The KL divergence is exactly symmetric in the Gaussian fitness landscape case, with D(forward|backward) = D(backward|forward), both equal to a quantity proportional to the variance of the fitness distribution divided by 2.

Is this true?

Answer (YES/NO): YES